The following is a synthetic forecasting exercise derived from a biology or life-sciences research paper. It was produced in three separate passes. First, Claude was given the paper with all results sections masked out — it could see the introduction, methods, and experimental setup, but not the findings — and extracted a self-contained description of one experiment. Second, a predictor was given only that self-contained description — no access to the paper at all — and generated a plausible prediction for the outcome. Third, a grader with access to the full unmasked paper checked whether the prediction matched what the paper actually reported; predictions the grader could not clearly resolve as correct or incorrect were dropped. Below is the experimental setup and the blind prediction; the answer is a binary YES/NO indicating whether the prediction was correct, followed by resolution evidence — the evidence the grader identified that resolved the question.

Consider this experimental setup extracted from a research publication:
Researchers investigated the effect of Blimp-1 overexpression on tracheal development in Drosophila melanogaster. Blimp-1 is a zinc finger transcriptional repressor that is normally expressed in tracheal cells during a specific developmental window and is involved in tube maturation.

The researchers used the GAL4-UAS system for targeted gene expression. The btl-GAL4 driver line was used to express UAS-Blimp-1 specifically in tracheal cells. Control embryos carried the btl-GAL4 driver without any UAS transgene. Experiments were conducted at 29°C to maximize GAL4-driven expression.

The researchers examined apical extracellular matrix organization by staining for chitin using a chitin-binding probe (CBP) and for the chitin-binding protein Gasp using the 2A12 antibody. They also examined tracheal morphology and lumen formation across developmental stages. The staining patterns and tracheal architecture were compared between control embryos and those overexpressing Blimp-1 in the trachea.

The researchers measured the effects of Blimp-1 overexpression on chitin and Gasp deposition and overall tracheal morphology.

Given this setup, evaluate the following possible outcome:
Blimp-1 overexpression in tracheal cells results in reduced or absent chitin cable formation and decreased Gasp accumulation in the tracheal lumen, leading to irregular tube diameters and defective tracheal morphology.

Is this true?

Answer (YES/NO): NO